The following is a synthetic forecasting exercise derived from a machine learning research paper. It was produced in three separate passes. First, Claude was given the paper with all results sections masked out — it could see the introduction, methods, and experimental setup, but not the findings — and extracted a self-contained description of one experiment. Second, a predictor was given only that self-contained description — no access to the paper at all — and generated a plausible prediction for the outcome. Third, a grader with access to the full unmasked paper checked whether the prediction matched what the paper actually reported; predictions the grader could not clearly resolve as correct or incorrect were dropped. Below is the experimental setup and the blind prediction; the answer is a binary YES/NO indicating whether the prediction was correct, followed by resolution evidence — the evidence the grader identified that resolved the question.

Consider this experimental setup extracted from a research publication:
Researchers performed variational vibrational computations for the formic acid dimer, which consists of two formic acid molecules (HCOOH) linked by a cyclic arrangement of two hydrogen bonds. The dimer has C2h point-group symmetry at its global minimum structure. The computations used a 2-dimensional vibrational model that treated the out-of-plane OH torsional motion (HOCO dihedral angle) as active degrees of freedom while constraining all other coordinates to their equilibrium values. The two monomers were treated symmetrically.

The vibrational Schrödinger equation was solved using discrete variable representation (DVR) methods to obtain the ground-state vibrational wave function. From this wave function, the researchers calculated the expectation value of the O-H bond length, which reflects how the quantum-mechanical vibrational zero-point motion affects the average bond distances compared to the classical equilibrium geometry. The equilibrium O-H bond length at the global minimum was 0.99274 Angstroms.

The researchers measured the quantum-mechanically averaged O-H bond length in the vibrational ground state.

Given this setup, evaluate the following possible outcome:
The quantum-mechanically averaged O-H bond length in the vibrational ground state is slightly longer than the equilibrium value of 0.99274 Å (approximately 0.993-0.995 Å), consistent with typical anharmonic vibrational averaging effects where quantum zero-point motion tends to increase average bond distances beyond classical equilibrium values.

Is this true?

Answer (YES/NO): NO